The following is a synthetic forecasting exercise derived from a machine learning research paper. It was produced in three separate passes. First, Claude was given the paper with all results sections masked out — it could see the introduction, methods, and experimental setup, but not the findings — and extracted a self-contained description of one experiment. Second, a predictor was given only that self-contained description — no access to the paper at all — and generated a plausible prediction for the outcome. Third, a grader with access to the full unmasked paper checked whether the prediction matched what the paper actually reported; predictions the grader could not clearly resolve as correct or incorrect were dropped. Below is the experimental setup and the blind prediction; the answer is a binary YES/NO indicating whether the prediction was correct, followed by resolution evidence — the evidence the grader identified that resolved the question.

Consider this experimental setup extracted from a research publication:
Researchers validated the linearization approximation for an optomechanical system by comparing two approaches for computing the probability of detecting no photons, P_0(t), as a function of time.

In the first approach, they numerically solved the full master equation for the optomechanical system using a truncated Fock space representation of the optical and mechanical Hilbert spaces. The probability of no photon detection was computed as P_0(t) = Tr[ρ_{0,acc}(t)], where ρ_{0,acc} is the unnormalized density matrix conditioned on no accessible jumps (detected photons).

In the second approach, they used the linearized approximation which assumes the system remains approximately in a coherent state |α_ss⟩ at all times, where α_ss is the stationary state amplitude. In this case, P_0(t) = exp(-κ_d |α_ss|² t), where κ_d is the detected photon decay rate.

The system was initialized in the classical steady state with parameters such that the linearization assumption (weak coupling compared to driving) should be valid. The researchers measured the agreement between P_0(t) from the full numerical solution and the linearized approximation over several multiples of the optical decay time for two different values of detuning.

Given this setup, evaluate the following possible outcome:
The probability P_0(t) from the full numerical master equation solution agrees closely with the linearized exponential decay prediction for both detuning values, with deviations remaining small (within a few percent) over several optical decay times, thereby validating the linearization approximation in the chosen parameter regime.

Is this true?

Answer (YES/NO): YES